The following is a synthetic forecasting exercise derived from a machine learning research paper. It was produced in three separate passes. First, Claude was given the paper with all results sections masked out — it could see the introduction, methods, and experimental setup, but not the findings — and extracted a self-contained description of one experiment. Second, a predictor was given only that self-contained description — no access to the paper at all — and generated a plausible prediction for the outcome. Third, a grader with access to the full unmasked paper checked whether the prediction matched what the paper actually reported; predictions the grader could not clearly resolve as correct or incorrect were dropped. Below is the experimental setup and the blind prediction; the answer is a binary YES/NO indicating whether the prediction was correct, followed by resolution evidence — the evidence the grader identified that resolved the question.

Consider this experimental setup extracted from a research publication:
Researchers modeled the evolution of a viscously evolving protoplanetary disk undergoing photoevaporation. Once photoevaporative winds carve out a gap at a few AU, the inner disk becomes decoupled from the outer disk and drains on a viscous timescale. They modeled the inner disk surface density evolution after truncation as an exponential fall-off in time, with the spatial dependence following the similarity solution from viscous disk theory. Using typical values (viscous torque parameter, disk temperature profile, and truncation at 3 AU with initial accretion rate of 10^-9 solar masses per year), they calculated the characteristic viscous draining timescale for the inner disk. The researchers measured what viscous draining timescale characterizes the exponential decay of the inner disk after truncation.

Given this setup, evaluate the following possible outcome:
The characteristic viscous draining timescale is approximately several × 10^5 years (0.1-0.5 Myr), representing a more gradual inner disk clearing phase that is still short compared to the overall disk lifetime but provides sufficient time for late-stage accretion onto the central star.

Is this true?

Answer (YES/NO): YES